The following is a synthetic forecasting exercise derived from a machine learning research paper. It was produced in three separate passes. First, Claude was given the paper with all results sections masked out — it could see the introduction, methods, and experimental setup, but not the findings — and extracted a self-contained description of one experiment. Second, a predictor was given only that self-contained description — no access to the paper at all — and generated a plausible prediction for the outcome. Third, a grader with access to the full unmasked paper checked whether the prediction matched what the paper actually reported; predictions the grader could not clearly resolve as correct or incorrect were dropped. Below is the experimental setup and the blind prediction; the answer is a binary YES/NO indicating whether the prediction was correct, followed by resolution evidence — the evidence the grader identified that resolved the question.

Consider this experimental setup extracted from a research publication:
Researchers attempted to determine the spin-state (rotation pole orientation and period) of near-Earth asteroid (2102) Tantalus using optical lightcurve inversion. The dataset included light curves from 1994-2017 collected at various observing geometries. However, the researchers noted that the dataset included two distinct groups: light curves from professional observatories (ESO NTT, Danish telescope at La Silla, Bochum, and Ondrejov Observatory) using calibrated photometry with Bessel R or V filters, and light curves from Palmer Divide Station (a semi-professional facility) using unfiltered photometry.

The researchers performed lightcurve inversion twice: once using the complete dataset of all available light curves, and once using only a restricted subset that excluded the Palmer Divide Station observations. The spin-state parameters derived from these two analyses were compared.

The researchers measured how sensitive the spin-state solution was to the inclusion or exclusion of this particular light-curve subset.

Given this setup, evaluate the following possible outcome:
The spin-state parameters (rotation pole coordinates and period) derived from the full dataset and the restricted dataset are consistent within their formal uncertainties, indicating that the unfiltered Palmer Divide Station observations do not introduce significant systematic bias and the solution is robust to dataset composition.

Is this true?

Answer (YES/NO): NO